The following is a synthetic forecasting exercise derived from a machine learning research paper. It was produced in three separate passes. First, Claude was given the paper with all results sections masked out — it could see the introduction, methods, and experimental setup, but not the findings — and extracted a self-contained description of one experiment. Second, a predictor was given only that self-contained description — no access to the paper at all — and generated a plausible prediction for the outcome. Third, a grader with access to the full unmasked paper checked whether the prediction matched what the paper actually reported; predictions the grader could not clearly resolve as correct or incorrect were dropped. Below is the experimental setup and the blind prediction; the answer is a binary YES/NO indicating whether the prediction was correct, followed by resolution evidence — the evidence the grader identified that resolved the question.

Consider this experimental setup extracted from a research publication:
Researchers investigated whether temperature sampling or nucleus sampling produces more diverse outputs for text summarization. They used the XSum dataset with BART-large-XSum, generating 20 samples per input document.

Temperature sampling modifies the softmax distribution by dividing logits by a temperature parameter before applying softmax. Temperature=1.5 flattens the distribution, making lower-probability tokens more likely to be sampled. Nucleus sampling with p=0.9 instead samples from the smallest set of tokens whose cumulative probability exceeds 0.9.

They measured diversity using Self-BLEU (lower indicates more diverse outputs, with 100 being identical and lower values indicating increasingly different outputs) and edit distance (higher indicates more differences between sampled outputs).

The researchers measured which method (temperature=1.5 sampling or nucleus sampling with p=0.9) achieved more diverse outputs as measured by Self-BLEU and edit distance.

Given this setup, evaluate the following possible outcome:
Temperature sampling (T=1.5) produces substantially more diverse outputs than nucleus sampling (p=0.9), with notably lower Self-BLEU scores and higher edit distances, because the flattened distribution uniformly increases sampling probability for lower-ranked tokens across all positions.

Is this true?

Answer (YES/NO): NO